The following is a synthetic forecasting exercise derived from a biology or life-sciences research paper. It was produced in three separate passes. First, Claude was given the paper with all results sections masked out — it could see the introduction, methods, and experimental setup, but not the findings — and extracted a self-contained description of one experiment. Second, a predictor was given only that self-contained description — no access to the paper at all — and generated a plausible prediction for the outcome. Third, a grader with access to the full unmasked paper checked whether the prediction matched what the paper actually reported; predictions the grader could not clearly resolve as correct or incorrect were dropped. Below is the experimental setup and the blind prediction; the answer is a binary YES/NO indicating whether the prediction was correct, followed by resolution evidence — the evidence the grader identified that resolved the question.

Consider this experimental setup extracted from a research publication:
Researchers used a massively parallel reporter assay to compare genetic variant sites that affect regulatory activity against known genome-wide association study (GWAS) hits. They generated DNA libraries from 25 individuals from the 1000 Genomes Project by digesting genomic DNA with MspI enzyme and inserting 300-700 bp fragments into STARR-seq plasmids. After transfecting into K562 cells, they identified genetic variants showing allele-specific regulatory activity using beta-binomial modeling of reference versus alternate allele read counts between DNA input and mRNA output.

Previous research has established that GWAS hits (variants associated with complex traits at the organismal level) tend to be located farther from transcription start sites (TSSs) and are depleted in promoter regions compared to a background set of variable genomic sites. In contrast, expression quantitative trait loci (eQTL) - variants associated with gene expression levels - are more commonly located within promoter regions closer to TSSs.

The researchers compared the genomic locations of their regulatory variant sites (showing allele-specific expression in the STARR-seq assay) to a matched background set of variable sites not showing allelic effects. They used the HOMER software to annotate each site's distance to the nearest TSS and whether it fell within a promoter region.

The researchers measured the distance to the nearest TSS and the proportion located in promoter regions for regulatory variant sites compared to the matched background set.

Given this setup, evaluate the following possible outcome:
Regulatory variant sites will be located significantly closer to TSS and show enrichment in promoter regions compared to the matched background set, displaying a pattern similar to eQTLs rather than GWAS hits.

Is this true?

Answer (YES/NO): NO